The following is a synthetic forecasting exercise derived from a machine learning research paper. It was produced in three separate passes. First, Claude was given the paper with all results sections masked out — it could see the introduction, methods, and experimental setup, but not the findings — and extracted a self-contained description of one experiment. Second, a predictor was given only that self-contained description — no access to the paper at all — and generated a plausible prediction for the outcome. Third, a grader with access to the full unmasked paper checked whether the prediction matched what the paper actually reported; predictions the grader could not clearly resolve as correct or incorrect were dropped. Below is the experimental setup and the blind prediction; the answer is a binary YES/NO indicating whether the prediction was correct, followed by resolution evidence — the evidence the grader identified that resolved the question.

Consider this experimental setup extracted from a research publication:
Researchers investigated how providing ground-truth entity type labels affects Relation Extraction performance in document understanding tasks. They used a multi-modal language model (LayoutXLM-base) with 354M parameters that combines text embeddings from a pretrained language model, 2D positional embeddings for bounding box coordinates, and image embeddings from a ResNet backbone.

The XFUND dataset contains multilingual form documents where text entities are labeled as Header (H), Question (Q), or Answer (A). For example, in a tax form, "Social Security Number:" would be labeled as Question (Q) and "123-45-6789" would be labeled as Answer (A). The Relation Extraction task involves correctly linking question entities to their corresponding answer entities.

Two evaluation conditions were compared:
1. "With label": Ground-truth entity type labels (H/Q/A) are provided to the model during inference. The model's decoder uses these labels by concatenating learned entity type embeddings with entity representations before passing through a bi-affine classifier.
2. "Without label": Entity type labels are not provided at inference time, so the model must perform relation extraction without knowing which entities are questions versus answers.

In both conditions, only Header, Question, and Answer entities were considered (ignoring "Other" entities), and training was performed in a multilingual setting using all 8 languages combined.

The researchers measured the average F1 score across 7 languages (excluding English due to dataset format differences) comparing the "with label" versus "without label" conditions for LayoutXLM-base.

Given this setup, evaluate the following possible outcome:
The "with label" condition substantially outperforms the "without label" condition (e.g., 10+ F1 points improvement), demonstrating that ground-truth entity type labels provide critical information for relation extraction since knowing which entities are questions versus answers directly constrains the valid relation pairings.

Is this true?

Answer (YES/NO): NO